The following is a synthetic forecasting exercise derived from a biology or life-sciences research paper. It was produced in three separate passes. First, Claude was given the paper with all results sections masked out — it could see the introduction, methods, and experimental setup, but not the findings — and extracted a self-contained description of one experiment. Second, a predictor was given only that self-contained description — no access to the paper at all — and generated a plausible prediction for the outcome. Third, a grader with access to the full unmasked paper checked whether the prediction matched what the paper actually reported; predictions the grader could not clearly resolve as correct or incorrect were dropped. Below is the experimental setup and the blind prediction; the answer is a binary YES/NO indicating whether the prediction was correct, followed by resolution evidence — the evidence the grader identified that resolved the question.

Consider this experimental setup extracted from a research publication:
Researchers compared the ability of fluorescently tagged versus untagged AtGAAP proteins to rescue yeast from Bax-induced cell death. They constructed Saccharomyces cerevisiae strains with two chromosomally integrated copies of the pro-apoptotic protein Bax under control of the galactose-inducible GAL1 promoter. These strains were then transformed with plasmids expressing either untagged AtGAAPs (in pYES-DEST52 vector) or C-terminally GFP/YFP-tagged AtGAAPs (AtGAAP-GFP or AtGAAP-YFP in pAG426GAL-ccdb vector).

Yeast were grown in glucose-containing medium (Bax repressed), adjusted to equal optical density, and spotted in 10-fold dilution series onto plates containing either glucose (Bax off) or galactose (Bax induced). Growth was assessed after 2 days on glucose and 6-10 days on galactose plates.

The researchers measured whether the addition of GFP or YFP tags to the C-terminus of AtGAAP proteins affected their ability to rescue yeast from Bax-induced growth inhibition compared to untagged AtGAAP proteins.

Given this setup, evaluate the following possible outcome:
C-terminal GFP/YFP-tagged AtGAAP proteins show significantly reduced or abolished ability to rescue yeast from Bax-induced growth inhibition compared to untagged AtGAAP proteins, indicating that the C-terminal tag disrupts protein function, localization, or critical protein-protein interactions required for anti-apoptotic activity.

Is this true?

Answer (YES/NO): NO